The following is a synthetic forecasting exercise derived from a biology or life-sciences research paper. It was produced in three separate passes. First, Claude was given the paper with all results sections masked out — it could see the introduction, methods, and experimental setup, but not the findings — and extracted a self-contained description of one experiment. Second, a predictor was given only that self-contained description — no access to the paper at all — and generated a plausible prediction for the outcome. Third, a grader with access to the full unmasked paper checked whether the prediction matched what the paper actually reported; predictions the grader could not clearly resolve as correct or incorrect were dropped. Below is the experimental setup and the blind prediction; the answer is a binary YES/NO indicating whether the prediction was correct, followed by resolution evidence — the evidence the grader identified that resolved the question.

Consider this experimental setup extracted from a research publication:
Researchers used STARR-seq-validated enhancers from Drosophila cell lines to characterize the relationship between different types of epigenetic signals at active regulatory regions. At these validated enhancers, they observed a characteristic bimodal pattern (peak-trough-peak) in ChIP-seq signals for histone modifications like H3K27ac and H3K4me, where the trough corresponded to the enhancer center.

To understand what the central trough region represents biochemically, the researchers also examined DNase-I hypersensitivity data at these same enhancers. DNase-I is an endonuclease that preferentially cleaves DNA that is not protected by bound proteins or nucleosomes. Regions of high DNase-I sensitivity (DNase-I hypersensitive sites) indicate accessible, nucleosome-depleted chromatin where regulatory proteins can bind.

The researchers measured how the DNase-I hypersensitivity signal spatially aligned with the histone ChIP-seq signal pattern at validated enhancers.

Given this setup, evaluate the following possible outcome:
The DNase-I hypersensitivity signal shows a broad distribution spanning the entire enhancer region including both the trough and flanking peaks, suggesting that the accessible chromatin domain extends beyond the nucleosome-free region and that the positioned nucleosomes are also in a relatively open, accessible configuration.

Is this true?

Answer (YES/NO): NO